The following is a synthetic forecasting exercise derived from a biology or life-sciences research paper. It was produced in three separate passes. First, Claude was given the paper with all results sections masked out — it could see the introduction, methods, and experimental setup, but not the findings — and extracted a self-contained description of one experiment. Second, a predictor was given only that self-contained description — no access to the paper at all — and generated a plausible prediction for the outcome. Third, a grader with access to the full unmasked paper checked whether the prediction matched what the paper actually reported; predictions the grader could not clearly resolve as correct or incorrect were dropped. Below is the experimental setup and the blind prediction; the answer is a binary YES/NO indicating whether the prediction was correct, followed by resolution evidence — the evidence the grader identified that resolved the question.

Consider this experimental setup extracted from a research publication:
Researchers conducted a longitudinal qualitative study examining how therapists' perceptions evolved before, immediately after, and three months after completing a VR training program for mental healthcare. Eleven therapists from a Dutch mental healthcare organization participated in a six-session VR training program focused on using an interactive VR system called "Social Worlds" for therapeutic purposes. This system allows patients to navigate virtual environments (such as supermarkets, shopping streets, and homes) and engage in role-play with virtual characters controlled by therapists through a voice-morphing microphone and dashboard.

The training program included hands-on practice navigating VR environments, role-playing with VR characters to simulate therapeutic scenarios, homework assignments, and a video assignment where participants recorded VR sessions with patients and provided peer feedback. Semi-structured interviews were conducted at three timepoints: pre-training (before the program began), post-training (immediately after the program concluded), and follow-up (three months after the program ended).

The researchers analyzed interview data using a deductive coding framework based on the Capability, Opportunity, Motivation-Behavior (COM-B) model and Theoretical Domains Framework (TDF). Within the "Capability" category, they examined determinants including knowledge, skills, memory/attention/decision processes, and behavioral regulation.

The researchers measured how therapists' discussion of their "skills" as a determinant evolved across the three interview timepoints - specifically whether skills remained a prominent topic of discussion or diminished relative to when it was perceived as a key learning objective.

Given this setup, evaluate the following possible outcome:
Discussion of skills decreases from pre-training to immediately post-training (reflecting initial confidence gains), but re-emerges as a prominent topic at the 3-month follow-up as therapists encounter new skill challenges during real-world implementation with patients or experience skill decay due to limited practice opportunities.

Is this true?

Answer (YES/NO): NO